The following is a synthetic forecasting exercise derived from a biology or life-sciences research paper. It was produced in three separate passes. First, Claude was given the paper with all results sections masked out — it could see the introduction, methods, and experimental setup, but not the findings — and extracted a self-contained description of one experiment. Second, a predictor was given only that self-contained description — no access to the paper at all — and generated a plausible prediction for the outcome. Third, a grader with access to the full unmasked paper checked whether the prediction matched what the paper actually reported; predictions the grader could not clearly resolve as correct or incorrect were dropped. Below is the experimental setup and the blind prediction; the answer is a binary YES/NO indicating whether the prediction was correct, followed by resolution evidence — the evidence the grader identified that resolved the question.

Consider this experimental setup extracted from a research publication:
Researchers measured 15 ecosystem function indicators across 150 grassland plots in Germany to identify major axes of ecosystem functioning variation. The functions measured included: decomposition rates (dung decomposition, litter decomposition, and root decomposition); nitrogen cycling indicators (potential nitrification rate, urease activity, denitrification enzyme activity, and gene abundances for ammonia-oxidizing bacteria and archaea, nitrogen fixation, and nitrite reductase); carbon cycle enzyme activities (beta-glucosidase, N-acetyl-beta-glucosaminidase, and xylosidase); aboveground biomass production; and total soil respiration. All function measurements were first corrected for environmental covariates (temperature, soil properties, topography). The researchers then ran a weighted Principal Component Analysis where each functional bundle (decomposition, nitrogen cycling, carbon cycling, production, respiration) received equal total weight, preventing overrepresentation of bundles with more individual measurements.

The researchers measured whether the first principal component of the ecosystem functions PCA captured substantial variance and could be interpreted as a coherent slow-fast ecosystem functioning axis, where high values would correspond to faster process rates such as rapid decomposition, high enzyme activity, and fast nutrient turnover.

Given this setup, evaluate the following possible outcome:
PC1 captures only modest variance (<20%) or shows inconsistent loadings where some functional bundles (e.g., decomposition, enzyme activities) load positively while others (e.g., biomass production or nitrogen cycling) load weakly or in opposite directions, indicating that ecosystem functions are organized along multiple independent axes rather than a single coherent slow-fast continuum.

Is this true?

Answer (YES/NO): NO